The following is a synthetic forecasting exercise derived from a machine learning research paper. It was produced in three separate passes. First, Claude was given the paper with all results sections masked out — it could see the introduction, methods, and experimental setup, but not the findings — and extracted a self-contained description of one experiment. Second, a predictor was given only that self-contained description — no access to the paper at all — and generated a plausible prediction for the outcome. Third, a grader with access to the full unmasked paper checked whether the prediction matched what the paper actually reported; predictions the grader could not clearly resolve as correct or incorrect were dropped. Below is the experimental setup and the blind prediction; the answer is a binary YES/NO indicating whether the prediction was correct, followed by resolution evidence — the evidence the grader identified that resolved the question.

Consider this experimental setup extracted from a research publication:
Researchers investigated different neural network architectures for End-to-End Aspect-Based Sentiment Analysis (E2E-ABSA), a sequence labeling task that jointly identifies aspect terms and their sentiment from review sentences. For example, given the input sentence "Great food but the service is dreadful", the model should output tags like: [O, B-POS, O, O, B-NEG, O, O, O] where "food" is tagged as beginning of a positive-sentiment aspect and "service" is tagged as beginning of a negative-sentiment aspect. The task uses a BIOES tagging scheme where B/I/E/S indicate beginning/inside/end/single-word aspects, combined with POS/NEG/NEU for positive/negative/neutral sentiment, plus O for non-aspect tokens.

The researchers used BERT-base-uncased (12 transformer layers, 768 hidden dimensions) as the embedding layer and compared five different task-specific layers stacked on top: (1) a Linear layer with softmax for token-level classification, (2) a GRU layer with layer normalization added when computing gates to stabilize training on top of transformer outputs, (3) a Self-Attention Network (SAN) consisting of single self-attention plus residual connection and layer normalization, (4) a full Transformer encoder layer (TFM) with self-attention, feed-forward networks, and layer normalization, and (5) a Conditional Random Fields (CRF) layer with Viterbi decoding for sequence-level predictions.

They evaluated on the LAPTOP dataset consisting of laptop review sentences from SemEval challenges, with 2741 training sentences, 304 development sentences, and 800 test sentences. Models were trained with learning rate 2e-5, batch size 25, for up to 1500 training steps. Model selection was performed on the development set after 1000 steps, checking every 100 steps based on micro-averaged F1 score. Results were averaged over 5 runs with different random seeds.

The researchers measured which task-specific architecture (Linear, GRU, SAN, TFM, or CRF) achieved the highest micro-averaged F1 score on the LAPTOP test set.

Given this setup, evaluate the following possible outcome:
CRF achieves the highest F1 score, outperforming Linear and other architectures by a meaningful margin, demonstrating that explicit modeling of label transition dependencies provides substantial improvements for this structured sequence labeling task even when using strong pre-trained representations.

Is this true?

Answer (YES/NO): NO